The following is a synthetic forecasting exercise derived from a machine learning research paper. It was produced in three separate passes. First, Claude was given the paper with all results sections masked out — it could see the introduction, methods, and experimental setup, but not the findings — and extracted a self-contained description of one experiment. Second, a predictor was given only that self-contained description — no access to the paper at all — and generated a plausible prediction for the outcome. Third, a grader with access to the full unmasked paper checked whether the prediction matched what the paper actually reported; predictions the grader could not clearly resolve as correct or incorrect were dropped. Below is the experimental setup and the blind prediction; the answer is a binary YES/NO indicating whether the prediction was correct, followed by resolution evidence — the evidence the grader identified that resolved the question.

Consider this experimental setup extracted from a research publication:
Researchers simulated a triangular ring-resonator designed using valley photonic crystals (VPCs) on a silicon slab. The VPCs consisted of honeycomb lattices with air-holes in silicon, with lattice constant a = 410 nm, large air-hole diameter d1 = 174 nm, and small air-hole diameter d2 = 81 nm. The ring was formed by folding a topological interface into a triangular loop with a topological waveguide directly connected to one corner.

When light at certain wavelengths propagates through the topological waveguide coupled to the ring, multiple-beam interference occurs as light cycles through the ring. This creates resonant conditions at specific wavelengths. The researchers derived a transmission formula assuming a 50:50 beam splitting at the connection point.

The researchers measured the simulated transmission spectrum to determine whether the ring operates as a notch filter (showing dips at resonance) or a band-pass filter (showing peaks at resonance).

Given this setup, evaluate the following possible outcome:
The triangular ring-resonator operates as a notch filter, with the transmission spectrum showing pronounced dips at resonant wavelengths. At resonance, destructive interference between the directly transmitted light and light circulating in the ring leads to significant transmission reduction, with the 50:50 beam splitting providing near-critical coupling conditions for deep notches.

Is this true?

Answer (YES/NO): YES